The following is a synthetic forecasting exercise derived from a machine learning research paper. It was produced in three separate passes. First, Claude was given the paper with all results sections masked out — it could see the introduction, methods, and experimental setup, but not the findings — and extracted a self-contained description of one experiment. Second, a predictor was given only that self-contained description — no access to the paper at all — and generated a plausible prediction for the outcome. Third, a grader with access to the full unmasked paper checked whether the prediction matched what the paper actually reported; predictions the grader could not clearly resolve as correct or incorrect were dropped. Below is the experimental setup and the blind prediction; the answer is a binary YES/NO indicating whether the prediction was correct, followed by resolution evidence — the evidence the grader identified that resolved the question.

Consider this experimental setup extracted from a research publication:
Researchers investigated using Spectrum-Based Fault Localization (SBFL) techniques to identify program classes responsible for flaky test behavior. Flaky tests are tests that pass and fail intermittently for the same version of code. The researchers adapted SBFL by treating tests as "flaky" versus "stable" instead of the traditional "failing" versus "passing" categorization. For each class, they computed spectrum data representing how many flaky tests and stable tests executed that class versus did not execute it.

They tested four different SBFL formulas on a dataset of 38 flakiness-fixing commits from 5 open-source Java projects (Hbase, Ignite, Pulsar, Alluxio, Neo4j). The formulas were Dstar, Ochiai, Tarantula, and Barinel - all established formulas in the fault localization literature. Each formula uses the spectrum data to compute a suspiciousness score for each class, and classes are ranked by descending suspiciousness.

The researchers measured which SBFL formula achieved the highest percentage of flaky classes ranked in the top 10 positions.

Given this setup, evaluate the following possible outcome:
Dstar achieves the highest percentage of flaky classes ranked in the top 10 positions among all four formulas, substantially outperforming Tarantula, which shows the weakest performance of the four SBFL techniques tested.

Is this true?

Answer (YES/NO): NO